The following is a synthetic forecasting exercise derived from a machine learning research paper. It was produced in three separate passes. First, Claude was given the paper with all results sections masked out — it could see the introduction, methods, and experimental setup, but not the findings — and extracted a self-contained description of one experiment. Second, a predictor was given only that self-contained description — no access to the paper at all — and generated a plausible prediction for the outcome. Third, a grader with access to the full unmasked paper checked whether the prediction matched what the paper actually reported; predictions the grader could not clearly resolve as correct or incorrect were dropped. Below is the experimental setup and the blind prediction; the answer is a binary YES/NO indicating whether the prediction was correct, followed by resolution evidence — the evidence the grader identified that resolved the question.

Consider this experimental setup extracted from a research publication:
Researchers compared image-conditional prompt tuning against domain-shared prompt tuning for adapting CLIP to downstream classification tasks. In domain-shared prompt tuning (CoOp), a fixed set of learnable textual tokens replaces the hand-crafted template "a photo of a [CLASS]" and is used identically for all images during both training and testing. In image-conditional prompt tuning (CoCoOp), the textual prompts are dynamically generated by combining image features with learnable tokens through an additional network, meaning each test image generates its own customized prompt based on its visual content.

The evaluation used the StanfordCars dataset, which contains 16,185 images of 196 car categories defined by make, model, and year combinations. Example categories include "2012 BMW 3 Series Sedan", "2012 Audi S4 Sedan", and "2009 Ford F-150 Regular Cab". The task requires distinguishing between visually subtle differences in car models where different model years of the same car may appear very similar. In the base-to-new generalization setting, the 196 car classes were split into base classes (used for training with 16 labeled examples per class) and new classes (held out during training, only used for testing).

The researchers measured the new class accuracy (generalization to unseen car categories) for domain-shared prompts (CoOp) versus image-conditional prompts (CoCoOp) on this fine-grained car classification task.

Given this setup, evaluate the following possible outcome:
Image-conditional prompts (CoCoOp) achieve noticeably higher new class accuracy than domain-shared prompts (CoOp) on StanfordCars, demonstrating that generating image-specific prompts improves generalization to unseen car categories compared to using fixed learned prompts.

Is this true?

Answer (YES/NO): YES